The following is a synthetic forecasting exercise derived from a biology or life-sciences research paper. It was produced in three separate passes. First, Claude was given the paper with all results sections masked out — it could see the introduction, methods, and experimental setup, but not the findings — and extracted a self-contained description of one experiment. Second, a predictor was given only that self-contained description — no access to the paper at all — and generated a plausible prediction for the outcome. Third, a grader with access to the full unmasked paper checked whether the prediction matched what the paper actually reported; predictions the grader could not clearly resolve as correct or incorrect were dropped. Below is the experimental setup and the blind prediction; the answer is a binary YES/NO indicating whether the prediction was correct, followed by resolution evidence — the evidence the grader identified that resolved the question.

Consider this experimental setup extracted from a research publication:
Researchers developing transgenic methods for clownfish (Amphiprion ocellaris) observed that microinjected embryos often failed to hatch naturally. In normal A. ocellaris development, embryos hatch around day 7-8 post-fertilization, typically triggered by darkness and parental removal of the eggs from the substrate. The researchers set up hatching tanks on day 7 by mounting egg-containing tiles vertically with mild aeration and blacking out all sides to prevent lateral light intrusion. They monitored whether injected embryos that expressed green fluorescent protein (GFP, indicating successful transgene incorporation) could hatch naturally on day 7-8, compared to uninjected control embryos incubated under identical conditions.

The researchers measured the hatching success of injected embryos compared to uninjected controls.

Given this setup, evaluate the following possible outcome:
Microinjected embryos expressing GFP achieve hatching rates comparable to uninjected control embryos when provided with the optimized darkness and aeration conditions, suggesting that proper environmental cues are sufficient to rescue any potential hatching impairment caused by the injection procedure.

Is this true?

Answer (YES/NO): NO